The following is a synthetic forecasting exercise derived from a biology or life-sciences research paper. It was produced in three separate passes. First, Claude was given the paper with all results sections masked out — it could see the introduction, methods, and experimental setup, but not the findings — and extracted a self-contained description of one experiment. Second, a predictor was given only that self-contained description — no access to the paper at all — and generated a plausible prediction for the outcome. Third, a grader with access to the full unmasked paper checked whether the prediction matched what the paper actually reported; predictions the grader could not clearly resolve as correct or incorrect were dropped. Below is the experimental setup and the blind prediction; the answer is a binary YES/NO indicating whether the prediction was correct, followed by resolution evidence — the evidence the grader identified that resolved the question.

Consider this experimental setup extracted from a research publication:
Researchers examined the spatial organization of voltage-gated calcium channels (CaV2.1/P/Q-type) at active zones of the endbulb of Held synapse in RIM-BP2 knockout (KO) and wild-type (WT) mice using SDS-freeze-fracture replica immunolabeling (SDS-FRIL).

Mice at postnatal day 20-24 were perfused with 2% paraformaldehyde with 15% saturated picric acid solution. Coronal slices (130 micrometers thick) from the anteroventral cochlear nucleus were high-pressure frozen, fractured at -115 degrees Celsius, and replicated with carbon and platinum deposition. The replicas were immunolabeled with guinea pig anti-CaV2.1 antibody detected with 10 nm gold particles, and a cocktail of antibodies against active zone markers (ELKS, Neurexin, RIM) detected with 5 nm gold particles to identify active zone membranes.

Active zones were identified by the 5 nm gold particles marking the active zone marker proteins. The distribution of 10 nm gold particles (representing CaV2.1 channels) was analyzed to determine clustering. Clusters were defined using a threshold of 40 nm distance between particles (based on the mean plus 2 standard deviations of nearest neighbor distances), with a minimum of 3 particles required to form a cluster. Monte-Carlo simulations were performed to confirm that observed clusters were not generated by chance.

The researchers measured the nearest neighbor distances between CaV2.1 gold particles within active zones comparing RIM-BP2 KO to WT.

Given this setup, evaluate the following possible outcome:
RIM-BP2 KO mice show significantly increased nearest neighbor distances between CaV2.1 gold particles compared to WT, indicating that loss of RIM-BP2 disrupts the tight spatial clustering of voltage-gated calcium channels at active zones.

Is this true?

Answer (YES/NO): NO